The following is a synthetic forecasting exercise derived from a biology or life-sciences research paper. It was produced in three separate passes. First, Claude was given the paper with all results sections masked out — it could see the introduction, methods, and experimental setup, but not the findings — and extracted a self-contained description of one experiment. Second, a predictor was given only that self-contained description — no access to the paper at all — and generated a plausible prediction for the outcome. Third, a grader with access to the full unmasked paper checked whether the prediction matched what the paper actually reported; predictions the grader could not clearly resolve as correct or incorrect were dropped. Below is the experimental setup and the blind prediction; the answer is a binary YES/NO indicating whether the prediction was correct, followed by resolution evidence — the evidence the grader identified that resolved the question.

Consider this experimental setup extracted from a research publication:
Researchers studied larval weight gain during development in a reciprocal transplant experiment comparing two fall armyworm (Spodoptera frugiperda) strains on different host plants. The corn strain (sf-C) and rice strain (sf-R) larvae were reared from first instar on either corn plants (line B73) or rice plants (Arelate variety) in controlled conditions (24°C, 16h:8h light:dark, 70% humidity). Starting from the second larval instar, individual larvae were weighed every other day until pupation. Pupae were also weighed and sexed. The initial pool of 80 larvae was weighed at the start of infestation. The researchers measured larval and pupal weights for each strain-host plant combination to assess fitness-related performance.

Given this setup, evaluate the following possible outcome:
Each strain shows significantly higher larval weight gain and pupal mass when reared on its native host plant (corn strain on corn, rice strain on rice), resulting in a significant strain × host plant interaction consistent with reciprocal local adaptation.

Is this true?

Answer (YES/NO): NO